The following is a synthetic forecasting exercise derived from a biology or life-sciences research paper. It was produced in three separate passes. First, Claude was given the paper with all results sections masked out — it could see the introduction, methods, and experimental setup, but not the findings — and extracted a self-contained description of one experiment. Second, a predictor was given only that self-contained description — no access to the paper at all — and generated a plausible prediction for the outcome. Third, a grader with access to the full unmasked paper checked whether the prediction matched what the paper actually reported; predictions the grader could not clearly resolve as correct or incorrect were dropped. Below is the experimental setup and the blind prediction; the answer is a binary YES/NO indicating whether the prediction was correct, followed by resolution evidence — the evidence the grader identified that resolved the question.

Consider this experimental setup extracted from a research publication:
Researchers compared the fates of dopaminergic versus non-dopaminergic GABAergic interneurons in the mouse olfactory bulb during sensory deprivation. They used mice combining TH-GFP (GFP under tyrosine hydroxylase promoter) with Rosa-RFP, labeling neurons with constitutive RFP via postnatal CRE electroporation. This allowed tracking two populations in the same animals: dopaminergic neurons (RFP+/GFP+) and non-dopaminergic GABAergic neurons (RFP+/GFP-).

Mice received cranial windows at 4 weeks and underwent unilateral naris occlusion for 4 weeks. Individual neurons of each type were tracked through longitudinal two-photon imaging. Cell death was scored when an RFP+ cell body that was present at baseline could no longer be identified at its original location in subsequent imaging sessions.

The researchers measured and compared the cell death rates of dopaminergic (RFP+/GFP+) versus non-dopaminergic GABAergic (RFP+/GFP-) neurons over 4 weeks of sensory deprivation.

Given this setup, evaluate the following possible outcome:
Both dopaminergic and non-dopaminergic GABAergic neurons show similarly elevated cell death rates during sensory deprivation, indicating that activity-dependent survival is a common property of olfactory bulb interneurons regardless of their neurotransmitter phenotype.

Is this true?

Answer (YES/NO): NO